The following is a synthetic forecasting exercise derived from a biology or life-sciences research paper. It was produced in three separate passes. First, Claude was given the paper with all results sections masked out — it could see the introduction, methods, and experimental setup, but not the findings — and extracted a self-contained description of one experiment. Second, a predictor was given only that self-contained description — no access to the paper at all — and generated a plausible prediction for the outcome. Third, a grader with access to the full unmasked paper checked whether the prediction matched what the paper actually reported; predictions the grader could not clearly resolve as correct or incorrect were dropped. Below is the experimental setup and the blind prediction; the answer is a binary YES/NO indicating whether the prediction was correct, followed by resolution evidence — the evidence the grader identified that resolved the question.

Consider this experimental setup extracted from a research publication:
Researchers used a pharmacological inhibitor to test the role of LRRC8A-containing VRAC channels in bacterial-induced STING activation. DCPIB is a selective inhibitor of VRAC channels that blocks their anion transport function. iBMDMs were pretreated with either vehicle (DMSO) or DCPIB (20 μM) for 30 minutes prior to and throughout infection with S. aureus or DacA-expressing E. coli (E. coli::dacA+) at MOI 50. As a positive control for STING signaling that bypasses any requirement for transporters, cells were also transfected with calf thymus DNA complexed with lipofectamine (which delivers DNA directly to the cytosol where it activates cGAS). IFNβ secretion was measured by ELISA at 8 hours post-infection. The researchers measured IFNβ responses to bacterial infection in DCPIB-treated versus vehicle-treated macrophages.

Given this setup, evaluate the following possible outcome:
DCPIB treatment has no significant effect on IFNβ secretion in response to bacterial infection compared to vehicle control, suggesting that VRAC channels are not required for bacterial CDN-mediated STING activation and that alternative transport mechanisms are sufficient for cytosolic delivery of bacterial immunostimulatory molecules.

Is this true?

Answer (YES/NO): NO